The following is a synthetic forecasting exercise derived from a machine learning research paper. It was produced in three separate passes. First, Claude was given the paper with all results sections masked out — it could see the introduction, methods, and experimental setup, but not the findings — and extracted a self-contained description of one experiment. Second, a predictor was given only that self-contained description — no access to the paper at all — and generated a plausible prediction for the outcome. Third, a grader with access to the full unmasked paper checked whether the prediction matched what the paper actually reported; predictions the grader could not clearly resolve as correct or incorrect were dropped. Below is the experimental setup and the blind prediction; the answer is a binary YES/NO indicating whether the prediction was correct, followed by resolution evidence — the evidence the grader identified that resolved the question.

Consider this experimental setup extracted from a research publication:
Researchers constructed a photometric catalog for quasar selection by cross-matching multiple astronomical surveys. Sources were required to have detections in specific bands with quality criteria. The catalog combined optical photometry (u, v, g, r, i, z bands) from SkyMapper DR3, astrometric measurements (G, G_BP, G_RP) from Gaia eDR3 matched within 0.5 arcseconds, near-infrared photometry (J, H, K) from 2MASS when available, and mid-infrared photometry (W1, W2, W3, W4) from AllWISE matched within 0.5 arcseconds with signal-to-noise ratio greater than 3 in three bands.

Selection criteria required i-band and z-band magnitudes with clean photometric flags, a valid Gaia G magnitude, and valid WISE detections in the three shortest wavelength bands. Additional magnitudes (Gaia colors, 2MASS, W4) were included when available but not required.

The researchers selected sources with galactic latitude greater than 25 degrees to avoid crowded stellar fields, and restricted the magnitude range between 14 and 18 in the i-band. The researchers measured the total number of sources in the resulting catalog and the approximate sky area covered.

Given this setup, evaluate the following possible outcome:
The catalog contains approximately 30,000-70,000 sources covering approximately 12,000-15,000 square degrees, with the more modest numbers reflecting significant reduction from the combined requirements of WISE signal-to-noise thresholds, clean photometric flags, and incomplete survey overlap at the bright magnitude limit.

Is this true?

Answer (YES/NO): NO